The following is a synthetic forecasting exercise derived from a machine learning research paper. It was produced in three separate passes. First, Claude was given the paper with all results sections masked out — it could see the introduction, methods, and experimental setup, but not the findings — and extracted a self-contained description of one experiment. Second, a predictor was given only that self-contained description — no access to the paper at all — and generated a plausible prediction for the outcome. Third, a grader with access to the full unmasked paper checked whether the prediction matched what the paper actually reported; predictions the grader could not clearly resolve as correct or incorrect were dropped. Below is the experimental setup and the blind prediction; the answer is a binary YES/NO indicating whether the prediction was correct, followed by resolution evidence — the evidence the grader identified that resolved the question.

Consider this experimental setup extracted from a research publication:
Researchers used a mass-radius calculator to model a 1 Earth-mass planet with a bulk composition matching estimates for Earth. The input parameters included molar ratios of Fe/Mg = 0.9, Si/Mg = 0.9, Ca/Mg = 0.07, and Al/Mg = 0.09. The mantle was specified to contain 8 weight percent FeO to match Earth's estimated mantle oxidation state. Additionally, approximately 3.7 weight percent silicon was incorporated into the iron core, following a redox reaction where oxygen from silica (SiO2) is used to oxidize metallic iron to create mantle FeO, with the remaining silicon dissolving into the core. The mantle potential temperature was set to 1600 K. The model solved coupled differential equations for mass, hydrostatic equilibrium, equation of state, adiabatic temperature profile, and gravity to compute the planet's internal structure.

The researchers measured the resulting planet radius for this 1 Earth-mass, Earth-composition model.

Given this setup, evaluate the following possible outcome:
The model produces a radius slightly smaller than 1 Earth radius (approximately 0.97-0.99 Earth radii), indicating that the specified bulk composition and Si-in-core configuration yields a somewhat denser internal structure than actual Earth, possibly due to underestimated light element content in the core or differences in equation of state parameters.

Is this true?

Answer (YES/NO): NO